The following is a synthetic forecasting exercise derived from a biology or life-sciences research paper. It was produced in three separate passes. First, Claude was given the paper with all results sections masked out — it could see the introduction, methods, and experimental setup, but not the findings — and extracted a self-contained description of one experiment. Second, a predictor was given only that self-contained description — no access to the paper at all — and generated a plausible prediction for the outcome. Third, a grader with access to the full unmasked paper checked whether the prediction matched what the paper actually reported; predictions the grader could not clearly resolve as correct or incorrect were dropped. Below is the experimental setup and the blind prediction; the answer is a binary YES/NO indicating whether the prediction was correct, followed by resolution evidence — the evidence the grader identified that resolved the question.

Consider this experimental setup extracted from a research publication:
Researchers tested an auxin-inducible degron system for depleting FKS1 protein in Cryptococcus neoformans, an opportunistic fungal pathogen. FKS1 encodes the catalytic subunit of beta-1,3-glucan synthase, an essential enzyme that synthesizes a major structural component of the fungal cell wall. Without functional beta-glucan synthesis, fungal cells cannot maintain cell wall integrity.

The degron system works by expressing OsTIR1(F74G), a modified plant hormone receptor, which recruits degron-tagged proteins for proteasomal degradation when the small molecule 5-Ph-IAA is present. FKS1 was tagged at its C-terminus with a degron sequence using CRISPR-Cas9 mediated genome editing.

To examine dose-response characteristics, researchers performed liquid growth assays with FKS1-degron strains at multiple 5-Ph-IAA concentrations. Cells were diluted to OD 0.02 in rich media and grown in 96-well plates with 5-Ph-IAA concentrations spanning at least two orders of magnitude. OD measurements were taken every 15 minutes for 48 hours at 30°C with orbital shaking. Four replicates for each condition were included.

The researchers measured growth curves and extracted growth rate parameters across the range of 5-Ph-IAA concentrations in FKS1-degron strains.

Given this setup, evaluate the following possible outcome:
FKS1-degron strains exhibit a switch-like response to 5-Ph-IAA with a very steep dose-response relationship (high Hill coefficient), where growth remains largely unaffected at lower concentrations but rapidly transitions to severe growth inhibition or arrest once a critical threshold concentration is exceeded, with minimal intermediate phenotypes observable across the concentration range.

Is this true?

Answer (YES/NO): NO